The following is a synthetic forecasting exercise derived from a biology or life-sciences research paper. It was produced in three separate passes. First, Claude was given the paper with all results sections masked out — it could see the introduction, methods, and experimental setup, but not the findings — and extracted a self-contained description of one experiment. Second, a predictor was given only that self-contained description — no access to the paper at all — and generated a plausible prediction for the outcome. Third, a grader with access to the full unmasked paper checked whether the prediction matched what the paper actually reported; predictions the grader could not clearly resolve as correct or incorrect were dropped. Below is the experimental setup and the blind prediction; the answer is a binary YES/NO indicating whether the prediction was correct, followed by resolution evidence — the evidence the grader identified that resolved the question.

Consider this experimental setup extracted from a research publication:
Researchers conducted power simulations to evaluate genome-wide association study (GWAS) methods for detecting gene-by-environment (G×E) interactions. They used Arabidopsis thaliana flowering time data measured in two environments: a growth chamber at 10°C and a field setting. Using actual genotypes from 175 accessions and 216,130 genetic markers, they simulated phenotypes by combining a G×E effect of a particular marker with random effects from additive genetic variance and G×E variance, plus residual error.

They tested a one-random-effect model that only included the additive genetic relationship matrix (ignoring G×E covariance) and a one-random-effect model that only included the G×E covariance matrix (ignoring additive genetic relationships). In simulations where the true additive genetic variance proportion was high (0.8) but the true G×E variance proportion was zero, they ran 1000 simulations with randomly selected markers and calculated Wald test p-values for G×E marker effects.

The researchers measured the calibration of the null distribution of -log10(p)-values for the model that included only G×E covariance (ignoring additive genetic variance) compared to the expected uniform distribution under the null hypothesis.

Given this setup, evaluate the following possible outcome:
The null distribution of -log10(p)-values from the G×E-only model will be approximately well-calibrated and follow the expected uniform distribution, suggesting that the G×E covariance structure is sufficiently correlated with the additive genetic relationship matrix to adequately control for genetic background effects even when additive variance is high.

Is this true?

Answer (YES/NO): NO